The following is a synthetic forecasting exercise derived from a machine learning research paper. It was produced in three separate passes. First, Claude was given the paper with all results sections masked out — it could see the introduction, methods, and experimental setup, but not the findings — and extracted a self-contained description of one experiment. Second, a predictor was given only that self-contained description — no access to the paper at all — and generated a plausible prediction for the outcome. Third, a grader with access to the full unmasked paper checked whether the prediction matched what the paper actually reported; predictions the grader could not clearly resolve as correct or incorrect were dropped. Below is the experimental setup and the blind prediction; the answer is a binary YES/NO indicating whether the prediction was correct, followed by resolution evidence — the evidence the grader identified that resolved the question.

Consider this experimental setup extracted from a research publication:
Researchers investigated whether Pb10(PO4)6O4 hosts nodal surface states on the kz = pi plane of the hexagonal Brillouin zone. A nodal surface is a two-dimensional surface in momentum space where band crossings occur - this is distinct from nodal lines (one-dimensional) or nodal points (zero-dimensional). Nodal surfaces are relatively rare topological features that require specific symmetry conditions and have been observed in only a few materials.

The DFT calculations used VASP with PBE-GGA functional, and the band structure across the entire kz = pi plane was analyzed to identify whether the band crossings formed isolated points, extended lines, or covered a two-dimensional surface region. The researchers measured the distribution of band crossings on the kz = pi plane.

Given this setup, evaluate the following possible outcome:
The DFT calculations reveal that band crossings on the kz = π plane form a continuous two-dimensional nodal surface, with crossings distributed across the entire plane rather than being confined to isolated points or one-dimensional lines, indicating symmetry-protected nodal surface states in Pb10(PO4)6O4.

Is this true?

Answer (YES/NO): YES